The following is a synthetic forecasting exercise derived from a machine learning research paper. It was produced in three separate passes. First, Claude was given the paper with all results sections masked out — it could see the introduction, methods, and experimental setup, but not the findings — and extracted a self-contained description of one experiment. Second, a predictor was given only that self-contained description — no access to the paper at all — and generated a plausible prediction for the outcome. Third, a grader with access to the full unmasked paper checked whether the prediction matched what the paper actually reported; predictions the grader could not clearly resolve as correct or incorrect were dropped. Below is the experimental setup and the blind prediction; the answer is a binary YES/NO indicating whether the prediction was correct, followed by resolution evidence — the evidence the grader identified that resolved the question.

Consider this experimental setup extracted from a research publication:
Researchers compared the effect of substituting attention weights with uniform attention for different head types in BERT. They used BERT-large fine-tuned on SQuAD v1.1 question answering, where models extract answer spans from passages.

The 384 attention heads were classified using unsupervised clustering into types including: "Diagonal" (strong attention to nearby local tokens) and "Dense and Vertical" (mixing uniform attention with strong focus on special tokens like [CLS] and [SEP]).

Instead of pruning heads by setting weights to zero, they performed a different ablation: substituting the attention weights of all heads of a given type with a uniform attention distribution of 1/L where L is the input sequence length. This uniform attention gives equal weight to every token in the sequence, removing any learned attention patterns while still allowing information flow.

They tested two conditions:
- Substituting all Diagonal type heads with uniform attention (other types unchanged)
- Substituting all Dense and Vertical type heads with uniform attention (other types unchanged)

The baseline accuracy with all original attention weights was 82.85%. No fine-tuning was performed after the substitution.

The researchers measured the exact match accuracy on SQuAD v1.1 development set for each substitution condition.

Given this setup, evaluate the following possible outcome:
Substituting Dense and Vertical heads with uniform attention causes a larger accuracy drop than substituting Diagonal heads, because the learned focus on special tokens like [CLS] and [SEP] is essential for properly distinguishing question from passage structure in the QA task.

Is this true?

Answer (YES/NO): NO